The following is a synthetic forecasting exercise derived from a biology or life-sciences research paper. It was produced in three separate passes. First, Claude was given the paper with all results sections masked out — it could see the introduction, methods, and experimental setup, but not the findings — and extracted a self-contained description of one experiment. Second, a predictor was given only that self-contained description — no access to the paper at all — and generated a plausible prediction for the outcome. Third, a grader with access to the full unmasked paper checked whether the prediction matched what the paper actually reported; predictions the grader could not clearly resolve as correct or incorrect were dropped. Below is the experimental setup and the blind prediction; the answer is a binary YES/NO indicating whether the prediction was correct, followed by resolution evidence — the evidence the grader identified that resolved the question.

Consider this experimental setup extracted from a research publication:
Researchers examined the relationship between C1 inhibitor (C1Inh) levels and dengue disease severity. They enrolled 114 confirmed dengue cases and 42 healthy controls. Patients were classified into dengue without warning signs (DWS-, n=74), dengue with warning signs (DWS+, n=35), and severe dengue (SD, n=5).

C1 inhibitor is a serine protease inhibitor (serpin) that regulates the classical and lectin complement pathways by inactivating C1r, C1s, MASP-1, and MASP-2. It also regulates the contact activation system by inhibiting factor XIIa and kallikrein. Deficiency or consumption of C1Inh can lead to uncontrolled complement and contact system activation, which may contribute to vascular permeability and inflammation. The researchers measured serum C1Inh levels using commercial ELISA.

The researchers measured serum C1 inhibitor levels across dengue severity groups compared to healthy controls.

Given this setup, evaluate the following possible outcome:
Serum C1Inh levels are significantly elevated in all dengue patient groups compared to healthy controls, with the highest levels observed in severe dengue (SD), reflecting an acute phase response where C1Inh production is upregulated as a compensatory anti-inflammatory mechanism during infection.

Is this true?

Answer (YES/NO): NO